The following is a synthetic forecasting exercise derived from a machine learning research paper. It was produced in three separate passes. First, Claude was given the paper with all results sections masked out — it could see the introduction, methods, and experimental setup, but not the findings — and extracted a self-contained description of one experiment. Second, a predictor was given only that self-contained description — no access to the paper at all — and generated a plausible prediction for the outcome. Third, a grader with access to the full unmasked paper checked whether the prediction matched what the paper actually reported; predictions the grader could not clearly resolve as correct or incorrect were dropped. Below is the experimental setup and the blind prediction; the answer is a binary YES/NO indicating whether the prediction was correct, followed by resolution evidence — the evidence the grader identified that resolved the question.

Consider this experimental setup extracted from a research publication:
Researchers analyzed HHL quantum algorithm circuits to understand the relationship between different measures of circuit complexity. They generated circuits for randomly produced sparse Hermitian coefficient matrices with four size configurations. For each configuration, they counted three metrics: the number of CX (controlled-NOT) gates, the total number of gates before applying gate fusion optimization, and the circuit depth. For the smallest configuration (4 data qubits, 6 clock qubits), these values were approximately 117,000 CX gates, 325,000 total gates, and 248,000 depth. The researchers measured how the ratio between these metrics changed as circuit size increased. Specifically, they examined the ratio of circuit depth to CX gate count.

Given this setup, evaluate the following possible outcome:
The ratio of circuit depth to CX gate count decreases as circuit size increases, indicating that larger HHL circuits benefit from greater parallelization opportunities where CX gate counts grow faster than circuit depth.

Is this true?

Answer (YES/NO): NO